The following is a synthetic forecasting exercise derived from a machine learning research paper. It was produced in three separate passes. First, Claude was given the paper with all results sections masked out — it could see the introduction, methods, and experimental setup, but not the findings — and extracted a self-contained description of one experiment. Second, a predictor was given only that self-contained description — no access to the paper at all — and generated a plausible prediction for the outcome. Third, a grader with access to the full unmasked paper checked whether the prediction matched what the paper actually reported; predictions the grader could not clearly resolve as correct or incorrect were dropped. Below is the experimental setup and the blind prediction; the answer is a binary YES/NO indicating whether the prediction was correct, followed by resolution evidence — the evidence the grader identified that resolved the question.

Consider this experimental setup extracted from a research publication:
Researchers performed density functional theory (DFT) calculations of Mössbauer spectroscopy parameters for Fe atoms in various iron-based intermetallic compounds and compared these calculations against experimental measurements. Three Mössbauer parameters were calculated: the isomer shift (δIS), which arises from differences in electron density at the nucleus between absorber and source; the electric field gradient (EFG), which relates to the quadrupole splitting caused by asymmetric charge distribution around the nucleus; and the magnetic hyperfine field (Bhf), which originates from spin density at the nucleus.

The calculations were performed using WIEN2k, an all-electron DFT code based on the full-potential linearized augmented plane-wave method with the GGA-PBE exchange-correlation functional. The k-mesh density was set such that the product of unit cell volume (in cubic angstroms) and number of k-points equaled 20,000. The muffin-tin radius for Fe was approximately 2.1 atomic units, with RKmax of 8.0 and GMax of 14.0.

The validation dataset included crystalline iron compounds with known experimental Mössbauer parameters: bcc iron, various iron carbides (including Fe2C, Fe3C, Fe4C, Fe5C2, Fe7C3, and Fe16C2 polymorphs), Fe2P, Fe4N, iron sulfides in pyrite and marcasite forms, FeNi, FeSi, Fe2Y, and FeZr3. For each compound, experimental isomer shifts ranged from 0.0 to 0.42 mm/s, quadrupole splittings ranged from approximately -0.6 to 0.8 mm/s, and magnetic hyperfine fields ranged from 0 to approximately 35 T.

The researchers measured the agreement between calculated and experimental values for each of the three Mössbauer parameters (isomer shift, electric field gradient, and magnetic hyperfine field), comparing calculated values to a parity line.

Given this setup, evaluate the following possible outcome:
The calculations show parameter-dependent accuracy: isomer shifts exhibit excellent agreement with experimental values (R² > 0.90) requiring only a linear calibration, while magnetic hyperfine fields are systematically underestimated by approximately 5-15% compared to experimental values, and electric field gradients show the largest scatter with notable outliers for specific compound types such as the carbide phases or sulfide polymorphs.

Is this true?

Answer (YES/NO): NO